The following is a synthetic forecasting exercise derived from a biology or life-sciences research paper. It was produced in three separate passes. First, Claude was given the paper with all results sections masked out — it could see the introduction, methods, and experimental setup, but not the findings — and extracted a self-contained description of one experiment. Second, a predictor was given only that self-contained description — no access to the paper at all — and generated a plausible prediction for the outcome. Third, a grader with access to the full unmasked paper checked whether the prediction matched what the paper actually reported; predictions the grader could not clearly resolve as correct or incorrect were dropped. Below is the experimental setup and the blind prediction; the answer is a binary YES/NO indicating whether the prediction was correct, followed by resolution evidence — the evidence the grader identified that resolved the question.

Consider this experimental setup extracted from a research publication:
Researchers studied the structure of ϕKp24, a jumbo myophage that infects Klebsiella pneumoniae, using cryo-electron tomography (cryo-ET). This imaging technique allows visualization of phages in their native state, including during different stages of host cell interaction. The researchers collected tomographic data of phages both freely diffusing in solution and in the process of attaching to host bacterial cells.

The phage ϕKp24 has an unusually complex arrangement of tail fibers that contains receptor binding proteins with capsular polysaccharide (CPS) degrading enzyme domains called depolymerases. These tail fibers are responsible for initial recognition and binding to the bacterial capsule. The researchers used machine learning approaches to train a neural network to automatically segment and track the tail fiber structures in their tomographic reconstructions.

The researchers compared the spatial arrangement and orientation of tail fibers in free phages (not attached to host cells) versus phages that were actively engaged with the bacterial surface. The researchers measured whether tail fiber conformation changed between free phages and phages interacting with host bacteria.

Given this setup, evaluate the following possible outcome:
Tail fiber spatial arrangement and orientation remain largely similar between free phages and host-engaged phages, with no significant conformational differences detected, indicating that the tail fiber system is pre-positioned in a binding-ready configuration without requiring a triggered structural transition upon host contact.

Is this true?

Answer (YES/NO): NO